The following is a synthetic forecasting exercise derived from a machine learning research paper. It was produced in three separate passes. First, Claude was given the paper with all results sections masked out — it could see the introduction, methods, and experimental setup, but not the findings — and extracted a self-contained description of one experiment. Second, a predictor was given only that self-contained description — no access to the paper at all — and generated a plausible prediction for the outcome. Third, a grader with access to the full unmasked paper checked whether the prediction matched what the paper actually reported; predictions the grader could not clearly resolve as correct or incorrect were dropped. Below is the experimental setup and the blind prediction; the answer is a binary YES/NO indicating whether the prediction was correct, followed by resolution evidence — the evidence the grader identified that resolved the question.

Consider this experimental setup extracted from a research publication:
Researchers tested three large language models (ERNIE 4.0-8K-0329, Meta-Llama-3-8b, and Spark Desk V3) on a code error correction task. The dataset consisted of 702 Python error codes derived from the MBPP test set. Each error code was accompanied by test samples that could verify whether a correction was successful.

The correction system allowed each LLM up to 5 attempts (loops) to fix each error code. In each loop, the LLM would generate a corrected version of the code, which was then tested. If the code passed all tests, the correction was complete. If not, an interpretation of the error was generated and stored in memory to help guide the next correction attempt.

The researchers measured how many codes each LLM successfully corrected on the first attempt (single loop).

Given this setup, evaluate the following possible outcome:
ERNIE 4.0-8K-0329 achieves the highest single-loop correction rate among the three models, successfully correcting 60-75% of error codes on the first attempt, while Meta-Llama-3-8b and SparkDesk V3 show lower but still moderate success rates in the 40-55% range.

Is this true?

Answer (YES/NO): NO